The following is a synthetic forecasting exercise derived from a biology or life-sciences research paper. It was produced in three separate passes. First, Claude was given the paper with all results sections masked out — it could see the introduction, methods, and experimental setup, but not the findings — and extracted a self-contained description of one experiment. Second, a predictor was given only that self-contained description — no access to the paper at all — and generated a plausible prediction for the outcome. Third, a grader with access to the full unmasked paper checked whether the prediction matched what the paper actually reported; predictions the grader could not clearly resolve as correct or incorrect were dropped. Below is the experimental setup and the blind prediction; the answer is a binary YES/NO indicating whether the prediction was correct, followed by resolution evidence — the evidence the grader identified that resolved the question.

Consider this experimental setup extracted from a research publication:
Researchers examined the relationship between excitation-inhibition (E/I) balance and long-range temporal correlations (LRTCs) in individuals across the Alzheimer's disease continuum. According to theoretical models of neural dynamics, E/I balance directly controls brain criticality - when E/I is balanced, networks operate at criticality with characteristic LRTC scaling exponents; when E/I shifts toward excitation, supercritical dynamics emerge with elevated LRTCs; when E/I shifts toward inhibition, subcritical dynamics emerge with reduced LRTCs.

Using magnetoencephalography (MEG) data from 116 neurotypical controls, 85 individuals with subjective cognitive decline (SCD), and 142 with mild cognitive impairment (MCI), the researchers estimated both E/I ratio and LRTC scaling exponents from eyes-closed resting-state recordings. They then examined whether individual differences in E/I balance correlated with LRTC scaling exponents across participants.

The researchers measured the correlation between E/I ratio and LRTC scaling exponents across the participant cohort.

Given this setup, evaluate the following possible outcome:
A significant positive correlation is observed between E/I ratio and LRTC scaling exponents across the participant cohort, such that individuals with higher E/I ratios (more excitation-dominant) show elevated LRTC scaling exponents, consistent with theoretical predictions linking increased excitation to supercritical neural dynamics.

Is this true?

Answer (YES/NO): NO